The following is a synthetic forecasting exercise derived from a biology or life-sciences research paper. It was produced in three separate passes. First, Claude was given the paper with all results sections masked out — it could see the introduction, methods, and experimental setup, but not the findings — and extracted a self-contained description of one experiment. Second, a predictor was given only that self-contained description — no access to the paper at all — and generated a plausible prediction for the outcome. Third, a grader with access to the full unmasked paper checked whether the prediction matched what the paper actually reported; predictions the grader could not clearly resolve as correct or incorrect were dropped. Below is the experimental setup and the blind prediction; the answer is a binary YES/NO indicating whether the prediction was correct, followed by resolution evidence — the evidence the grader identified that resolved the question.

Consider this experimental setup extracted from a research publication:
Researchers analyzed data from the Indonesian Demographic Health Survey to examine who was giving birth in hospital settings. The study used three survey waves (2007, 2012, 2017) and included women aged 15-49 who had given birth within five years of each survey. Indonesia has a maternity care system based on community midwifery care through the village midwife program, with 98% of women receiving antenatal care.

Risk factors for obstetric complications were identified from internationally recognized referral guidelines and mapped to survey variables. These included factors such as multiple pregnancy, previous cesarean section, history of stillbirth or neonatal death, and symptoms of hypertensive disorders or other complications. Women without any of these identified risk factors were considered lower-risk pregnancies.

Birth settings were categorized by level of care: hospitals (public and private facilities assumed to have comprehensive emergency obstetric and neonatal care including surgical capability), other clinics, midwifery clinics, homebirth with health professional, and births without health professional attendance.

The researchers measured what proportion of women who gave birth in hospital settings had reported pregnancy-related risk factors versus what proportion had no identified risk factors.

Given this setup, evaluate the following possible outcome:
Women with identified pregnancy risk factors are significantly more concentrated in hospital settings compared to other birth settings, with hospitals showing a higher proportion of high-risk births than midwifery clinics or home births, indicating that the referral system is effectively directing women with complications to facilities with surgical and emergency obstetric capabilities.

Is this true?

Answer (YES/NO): NO